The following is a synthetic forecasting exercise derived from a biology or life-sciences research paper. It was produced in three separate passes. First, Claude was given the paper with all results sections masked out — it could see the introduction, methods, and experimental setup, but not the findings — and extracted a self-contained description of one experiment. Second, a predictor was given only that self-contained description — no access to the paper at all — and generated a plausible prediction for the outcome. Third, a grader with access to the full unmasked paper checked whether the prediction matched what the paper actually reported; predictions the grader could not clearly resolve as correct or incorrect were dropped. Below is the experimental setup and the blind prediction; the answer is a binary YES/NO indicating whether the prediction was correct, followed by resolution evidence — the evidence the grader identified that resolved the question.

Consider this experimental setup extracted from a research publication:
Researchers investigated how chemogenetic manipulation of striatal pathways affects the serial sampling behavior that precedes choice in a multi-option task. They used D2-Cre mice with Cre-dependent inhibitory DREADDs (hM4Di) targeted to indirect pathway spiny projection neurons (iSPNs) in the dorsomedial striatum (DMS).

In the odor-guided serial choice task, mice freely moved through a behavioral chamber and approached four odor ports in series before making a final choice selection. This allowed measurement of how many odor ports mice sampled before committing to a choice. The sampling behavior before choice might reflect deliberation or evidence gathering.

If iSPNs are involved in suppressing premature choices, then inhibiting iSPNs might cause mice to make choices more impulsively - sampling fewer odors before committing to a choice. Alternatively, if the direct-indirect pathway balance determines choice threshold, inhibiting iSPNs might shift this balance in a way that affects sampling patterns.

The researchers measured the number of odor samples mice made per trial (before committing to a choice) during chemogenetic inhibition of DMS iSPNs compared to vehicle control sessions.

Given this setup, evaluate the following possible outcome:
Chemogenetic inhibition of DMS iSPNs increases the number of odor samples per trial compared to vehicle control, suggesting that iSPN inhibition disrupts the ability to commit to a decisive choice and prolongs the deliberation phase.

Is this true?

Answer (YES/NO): NO